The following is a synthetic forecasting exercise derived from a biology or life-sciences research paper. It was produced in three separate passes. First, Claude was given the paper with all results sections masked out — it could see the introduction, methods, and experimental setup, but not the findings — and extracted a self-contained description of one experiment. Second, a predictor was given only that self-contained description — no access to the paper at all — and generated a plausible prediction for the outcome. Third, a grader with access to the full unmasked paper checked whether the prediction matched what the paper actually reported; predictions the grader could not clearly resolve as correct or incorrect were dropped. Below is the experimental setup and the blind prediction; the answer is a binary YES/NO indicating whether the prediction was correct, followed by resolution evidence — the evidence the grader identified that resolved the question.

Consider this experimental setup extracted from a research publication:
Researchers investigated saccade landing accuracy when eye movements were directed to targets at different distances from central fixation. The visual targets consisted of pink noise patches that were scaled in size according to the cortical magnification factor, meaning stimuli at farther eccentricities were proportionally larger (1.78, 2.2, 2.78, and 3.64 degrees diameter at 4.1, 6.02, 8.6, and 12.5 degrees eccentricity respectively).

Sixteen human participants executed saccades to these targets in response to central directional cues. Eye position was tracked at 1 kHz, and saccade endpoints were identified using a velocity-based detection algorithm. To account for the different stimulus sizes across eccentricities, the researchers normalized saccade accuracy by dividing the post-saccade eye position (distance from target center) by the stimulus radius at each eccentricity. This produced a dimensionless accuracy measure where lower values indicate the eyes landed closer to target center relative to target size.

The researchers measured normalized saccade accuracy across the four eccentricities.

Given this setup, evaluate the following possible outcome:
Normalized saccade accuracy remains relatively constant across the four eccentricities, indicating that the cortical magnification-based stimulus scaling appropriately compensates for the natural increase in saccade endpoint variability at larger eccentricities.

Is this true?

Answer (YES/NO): YES